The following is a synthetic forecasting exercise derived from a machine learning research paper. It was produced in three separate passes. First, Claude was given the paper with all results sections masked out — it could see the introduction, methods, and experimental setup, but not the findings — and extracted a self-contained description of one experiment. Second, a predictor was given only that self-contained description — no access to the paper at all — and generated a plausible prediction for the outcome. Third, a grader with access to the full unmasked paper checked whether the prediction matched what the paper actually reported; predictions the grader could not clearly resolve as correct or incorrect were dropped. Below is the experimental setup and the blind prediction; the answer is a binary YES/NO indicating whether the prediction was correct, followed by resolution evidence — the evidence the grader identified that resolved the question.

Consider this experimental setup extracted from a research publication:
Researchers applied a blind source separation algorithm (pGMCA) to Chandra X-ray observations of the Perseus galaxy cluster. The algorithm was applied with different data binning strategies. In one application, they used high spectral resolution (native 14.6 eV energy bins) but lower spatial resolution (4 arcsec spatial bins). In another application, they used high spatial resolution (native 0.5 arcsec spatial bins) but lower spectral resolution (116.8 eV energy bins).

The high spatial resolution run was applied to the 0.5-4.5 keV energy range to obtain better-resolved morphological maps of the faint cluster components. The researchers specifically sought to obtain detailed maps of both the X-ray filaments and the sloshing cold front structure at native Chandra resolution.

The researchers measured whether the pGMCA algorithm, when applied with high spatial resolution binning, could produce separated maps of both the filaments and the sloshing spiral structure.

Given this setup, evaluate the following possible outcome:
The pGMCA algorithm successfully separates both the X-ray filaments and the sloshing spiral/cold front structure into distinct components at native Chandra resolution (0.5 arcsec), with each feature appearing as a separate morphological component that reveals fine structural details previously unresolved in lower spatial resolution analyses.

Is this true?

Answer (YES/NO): YES